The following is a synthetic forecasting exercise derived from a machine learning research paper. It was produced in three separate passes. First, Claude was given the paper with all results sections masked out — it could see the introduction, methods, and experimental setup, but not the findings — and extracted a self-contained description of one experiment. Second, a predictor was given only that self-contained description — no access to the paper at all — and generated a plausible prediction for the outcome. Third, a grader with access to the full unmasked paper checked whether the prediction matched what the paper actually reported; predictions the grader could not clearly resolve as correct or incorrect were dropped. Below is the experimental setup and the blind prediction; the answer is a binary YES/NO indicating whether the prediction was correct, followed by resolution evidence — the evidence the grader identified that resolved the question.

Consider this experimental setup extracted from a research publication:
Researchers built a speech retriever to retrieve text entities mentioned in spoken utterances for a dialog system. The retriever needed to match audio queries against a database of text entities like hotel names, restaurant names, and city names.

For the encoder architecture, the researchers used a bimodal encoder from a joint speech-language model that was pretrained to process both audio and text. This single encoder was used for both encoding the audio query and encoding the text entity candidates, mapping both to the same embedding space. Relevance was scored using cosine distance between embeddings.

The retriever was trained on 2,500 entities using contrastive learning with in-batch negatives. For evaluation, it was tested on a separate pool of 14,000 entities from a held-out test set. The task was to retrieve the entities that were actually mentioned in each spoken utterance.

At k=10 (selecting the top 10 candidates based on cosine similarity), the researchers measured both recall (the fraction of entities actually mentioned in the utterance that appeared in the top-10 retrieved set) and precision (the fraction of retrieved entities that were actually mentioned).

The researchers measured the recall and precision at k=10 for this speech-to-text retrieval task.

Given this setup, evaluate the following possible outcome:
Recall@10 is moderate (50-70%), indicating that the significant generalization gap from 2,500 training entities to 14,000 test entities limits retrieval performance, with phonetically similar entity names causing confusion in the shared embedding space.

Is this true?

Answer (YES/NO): YES